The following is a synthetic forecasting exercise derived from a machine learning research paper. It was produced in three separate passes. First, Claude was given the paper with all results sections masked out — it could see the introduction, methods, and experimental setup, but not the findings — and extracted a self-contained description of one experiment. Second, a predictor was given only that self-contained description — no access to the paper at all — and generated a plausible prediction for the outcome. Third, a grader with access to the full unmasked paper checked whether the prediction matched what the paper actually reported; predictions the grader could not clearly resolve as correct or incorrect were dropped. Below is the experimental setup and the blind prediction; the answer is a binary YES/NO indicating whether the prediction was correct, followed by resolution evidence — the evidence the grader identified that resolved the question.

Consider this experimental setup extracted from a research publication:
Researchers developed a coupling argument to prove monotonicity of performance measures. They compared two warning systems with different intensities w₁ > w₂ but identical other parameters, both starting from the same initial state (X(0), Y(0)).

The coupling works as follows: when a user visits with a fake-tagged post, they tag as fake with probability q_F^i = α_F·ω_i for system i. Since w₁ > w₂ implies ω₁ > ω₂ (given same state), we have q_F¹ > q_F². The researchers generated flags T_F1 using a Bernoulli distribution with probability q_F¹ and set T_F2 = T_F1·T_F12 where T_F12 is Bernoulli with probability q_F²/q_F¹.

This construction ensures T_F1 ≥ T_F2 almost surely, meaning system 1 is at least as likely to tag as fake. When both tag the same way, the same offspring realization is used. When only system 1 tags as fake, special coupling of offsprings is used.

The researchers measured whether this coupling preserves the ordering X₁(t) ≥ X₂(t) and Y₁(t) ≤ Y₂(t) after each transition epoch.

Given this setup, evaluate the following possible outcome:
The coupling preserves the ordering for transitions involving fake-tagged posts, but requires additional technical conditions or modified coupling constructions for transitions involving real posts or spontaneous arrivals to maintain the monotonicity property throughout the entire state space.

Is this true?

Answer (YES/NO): NO